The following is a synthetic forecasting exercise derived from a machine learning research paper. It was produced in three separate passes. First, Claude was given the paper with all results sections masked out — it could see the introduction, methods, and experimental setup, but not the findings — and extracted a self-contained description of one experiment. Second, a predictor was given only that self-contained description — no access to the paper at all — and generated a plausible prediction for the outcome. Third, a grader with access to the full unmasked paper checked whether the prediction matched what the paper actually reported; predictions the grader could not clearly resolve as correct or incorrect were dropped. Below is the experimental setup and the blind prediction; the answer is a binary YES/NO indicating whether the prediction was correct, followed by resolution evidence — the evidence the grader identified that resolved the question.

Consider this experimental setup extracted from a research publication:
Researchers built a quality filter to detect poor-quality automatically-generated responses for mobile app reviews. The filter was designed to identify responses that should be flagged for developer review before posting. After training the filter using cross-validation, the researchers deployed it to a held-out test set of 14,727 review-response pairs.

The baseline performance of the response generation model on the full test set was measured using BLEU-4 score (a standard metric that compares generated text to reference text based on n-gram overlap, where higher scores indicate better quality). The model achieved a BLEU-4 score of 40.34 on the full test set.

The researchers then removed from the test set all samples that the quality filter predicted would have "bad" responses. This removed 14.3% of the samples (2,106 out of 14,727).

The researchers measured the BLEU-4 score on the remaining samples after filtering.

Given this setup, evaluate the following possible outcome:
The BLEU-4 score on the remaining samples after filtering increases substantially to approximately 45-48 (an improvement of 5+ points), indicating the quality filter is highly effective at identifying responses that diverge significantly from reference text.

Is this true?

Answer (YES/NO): NO